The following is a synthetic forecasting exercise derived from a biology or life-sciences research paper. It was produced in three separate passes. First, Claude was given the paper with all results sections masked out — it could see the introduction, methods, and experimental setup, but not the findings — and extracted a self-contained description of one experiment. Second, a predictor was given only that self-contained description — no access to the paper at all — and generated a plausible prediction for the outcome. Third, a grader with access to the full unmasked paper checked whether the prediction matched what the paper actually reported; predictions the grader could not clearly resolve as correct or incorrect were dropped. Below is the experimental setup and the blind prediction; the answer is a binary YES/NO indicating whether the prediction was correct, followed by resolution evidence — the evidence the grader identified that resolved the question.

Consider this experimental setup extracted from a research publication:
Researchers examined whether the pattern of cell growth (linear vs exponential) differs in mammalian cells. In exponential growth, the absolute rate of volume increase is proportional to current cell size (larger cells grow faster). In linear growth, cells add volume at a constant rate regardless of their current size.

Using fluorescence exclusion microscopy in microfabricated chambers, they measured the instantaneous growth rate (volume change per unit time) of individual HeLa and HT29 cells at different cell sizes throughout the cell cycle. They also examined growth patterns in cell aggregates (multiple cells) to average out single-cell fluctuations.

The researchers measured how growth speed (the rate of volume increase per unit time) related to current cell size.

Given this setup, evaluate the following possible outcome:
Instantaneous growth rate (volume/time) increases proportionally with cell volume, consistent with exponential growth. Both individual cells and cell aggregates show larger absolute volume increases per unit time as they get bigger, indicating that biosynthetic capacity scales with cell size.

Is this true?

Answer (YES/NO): YES